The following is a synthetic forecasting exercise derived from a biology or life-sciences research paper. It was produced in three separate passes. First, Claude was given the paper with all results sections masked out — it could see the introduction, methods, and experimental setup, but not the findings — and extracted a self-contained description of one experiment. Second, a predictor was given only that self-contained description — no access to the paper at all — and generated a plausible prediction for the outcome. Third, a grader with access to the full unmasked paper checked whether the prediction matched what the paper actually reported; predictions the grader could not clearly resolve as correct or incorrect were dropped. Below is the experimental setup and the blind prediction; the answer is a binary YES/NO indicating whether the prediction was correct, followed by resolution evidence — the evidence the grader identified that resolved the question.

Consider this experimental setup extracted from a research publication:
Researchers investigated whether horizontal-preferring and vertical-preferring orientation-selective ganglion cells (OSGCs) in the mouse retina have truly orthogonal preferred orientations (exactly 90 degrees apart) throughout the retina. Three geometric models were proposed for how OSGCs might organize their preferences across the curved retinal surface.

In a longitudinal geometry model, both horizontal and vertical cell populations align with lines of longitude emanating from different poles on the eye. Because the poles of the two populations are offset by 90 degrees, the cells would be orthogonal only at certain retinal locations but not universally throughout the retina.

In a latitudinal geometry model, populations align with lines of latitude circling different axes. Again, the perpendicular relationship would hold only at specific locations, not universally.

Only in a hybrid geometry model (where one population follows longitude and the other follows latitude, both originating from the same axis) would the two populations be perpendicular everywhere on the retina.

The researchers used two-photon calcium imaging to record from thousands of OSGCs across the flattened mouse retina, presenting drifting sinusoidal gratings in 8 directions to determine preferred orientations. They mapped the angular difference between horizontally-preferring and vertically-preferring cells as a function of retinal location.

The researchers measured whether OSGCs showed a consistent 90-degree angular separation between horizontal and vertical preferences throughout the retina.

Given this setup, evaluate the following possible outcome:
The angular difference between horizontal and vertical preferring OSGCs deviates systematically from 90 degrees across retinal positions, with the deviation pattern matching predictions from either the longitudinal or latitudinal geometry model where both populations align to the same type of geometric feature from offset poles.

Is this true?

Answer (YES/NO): YES